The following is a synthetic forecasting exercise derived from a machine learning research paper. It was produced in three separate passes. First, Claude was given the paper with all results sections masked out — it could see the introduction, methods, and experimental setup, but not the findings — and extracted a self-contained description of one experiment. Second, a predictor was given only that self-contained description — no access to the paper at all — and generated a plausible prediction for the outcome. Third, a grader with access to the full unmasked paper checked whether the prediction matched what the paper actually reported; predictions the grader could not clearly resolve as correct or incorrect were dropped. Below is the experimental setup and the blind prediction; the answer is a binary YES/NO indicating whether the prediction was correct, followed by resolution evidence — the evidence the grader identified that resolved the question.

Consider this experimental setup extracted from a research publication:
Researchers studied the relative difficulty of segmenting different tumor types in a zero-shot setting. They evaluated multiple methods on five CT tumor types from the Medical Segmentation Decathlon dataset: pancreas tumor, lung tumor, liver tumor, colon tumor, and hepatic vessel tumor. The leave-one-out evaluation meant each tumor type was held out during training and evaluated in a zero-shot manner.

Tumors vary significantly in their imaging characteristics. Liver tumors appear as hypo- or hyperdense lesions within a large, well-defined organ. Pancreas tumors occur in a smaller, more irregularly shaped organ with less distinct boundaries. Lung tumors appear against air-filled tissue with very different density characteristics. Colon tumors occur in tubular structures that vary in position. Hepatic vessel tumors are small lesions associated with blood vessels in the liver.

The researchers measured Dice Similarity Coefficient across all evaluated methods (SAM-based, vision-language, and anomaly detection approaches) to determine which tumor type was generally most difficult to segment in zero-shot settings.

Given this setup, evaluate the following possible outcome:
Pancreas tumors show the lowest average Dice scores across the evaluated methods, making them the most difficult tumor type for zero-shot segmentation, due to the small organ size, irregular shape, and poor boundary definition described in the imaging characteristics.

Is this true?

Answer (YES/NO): NO